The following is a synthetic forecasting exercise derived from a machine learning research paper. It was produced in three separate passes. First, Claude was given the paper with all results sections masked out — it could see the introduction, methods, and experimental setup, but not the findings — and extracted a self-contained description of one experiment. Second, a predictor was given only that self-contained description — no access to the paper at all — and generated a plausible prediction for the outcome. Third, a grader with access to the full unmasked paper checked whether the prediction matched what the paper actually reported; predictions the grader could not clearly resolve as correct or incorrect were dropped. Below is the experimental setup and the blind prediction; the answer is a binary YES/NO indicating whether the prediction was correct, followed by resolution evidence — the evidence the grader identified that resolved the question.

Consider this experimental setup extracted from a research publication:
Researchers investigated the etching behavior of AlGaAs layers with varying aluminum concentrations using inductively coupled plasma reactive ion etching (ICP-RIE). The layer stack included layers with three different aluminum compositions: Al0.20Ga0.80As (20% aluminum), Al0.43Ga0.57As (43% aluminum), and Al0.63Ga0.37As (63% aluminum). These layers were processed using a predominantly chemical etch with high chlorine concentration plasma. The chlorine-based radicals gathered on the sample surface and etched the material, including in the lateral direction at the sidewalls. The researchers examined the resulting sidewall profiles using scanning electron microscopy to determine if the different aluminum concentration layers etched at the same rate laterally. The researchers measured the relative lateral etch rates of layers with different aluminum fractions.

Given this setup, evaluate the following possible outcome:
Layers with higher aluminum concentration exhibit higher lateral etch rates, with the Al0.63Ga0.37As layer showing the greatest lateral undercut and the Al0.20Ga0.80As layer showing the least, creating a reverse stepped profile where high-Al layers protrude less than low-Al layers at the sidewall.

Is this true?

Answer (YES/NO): NO